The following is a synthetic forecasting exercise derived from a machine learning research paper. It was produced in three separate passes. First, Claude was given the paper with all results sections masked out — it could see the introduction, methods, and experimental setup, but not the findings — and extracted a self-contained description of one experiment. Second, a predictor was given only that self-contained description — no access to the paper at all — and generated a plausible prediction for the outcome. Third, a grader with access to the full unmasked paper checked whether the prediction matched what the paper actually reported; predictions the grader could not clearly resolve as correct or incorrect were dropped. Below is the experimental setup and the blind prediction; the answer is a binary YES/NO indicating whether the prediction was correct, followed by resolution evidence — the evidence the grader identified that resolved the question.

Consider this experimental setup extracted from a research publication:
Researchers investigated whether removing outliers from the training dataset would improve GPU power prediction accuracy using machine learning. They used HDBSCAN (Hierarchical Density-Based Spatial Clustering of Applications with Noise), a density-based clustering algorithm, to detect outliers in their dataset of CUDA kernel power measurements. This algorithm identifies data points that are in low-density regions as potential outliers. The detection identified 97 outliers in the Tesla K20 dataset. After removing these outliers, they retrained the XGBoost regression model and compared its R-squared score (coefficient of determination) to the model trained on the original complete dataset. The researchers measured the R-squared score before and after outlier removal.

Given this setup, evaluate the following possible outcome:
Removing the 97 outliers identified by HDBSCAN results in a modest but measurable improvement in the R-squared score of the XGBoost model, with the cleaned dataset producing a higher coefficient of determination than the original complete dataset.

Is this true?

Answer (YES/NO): NO